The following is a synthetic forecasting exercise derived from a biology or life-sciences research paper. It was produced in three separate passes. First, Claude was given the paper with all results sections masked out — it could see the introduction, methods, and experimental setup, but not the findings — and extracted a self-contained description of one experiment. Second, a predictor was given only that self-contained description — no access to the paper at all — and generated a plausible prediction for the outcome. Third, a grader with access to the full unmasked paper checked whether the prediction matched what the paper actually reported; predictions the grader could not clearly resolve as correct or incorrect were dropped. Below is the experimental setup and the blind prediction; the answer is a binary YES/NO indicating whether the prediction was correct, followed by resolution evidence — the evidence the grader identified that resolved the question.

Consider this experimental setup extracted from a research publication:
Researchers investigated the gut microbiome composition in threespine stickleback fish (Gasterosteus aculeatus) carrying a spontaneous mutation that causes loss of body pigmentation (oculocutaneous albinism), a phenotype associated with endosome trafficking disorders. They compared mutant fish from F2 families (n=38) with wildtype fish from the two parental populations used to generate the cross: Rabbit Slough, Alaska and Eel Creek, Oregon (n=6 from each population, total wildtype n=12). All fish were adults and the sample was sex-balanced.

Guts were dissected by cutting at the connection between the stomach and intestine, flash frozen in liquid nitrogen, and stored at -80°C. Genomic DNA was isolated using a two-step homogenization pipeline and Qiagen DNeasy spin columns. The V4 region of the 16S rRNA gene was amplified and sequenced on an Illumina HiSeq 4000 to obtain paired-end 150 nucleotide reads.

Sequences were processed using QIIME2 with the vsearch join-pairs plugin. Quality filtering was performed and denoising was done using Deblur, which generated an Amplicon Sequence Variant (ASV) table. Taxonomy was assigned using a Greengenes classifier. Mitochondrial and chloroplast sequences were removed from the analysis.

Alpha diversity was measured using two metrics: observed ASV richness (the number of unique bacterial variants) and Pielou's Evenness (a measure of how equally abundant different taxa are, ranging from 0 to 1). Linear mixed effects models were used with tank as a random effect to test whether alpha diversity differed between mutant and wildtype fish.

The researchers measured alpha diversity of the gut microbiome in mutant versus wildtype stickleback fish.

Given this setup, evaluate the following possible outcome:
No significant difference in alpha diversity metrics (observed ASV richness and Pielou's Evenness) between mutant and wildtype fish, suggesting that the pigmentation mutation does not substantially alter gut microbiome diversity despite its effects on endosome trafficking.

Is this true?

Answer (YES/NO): YES